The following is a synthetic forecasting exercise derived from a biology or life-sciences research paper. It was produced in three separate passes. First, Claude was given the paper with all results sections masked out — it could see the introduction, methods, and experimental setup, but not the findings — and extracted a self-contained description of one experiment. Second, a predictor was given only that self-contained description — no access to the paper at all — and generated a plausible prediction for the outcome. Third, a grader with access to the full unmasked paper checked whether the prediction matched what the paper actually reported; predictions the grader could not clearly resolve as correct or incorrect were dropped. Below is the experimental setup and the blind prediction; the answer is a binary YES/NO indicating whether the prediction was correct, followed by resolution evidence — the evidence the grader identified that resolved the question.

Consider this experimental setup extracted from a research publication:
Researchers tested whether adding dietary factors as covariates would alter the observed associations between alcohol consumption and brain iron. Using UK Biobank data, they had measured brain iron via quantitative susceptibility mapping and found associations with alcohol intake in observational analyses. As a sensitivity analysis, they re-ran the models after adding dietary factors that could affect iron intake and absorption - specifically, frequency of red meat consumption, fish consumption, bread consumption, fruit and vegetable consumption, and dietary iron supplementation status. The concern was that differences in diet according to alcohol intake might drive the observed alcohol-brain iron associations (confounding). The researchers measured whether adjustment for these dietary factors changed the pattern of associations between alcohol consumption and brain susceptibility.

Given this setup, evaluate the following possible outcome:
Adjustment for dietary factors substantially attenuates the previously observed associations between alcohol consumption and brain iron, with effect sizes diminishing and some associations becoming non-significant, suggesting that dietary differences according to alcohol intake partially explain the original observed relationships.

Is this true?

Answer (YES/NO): NO